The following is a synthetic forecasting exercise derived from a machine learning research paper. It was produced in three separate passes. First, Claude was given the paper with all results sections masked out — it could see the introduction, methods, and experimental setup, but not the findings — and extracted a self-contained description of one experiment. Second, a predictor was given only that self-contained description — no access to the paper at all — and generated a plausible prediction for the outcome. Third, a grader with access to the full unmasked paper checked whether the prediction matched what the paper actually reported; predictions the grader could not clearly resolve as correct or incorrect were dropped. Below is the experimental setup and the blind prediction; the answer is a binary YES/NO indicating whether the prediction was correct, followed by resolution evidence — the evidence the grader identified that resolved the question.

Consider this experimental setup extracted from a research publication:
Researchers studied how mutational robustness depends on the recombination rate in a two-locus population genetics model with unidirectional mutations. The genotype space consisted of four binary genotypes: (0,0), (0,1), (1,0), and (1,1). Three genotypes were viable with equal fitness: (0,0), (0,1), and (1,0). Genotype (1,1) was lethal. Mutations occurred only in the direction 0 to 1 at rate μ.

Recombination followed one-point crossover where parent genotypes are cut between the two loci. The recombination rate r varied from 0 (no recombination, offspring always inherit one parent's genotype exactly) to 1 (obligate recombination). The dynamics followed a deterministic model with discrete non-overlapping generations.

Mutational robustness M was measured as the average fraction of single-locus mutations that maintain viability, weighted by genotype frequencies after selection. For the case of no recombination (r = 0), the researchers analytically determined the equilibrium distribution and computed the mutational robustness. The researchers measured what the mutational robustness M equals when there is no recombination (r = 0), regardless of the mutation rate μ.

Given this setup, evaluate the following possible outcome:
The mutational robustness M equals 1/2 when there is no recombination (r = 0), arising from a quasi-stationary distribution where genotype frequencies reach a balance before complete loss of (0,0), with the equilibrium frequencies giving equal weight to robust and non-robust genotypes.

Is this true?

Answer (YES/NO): YES